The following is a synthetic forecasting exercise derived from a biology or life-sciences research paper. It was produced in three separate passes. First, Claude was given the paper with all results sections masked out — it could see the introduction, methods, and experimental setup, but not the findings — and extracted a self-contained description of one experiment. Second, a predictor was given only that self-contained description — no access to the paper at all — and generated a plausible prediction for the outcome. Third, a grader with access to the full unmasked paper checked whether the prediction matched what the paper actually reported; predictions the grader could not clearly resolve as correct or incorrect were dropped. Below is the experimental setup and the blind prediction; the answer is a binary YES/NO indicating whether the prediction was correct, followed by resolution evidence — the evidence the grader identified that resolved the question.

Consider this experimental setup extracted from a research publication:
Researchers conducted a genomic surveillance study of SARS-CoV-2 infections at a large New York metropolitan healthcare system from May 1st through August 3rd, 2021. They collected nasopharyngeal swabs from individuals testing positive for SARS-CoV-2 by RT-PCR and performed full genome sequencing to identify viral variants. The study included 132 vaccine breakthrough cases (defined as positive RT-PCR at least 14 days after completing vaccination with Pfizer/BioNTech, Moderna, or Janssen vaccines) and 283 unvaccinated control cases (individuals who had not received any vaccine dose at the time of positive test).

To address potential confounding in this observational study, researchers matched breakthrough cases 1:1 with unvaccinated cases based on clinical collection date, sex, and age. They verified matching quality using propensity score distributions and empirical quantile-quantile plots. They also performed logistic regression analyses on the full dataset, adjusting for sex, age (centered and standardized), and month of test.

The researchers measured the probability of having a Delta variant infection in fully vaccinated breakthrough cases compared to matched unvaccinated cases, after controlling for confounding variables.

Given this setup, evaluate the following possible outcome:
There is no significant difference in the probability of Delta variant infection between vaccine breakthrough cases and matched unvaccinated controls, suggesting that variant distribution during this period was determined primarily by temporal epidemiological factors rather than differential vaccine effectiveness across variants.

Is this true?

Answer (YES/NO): YES